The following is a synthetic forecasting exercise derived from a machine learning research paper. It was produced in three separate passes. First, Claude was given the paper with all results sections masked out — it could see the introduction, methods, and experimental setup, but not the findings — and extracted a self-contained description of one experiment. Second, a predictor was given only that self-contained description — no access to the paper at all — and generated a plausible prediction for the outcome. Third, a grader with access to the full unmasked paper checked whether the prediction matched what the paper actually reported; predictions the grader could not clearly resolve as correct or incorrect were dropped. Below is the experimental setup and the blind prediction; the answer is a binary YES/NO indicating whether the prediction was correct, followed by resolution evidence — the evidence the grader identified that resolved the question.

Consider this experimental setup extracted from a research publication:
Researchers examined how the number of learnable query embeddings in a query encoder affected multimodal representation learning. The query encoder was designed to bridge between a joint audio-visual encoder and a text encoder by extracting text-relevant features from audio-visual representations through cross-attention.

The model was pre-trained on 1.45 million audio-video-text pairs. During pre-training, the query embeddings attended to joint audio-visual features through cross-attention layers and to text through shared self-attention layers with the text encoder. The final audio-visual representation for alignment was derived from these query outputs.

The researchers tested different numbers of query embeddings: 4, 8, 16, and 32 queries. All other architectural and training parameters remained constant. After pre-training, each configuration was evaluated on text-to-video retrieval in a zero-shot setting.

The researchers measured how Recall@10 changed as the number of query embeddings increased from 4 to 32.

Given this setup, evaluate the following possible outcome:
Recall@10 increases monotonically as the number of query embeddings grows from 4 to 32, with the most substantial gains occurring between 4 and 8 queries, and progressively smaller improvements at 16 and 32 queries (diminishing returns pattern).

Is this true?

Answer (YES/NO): NO